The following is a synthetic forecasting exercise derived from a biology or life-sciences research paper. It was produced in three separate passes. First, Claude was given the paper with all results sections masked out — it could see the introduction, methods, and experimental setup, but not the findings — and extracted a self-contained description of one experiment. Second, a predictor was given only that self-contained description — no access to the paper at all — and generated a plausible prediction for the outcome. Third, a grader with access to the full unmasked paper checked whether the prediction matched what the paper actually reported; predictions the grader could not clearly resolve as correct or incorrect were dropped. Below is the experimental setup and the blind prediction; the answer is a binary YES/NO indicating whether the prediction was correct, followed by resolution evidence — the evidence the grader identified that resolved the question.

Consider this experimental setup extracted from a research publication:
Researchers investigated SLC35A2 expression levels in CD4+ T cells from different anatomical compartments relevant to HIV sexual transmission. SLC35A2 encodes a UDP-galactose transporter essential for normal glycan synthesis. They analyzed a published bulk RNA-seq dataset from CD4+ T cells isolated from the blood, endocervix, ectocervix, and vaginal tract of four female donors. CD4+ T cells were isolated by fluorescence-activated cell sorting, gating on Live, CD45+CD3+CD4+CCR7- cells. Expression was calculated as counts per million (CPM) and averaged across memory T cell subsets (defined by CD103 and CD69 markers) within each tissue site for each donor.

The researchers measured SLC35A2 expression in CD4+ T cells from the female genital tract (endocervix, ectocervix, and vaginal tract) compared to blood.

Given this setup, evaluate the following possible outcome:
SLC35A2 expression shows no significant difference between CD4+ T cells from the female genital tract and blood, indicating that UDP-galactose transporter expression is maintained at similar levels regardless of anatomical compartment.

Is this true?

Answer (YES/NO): NO